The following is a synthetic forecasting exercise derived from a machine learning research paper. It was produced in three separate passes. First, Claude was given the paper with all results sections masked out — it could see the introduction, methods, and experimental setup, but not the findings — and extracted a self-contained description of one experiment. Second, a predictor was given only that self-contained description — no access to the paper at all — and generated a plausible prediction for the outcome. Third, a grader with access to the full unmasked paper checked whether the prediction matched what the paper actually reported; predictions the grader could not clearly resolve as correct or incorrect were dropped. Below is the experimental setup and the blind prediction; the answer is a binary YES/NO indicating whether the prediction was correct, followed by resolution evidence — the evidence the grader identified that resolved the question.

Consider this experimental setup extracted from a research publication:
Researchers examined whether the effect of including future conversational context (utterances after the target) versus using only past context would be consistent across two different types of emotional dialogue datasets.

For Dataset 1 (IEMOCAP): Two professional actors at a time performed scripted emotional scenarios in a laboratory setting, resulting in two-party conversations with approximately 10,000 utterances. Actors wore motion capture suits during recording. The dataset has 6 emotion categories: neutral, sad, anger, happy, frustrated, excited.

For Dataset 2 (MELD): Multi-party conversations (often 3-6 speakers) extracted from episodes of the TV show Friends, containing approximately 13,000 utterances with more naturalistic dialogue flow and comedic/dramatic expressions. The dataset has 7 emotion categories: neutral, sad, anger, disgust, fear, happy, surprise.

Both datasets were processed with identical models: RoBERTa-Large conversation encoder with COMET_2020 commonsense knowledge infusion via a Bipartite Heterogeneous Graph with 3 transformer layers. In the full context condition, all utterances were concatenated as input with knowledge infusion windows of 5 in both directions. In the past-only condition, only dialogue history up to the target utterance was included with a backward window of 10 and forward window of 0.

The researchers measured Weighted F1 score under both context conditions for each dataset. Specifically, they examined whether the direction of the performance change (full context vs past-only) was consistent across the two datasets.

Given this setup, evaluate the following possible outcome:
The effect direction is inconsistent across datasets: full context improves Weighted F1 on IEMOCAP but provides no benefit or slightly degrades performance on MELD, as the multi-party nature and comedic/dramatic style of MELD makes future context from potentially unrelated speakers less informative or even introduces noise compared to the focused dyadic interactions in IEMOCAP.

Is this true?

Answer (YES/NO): YES